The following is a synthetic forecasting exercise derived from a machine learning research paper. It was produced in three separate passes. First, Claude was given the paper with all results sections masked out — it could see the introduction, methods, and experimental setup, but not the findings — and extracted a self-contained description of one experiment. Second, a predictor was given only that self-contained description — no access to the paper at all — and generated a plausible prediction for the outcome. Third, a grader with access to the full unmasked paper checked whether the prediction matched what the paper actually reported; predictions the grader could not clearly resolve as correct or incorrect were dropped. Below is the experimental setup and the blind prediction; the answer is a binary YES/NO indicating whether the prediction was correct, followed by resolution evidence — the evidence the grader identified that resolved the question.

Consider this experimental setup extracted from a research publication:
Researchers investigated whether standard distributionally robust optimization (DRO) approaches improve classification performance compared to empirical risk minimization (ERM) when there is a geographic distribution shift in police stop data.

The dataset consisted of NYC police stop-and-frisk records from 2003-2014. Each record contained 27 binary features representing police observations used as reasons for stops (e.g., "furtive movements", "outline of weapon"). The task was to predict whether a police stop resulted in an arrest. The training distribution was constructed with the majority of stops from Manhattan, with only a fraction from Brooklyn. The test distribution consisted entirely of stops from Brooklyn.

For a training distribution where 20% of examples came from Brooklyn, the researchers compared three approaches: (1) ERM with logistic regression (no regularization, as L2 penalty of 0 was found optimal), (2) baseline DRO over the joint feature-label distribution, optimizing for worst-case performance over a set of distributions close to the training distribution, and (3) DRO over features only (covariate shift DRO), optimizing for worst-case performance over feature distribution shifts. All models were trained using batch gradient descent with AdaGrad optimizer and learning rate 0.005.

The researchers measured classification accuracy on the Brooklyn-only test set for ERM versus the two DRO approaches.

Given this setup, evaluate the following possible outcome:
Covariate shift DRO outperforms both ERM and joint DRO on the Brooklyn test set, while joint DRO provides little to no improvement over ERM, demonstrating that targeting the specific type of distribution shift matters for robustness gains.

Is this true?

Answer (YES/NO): NO